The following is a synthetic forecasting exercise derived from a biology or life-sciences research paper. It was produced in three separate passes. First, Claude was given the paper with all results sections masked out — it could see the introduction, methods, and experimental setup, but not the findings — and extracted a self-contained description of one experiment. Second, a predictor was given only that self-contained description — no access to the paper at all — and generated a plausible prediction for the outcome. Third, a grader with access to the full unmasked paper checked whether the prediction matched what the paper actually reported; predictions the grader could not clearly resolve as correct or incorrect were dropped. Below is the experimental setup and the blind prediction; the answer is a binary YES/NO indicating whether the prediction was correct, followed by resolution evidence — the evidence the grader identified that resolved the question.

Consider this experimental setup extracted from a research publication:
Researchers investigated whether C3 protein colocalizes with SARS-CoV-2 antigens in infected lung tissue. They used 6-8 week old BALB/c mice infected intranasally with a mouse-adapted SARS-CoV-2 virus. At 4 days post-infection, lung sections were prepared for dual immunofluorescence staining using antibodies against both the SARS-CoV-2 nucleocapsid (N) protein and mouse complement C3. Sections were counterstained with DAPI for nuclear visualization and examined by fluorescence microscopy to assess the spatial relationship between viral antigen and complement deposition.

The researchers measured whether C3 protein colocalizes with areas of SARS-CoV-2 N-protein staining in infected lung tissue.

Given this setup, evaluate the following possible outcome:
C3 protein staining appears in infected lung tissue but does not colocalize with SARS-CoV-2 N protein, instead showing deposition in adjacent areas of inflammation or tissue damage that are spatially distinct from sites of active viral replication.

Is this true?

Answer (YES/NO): NO